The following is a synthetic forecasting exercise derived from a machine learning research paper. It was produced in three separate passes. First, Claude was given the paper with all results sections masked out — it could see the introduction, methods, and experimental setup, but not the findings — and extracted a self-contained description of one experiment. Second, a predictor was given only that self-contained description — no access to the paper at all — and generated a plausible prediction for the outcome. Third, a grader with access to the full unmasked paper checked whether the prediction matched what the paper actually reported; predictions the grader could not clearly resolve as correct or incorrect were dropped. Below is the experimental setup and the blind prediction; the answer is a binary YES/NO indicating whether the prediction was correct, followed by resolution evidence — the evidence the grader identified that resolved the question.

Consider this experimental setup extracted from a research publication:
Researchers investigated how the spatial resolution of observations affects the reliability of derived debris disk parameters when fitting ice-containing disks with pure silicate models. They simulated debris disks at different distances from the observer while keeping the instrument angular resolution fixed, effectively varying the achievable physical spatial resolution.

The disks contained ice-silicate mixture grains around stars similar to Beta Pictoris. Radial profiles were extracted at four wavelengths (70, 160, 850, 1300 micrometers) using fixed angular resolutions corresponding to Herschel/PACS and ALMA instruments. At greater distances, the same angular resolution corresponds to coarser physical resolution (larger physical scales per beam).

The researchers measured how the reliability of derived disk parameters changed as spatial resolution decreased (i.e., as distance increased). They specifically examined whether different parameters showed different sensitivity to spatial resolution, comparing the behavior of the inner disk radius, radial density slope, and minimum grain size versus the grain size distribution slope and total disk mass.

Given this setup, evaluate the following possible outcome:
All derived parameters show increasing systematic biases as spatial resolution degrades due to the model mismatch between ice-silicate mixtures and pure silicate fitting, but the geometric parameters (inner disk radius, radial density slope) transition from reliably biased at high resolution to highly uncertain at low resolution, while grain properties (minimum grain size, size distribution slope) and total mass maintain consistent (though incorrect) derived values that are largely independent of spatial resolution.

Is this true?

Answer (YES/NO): NO